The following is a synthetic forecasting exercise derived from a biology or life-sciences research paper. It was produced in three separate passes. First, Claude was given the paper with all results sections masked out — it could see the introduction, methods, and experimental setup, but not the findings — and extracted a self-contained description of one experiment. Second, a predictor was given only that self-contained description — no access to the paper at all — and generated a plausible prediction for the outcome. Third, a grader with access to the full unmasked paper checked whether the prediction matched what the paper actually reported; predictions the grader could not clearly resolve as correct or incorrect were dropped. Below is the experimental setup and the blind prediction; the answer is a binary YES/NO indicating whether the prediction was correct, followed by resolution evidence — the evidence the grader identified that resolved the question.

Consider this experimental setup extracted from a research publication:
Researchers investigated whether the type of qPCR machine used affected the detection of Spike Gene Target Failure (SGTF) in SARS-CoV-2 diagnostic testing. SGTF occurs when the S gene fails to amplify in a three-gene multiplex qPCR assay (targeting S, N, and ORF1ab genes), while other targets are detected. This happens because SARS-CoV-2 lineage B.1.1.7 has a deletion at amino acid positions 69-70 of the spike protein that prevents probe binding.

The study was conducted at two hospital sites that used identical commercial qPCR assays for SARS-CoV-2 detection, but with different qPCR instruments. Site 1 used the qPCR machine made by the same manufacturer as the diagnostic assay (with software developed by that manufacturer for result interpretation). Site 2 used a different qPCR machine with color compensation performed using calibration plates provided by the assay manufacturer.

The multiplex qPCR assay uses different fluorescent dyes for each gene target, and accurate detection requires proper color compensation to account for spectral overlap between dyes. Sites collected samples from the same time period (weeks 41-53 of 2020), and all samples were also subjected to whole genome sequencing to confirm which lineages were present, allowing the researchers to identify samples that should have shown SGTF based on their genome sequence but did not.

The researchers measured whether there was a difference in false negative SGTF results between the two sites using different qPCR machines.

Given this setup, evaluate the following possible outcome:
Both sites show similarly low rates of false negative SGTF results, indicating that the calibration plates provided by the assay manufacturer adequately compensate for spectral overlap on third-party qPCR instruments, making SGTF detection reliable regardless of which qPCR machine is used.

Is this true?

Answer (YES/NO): NO